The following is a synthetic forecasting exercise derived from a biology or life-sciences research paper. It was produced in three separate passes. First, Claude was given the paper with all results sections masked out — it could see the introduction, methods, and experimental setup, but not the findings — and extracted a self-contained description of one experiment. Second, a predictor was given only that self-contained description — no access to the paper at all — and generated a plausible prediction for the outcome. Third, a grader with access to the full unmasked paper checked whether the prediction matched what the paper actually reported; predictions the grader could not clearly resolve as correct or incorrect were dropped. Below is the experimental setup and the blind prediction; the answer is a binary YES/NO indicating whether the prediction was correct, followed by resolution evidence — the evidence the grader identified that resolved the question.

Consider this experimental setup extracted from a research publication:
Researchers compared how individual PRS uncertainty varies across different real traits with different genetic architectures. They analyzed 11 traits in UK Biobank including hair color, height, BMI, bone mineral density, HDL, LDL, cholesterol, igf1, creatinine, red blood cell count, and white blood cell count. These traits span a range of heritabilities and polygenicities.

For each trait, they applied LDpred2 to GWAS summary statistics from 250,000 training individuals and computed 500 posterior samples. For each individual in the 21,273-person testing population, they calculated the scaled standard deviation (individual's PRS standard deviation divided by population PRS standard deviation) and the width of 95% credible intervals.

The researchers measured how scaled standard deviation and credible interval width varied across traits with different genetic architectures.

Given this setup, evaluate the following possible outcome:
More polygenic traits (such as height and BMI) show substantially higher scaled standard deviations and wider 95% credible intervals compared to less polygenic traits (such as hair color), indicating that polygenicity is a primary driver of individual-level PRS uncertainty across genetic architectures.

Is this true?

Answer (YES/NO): YES